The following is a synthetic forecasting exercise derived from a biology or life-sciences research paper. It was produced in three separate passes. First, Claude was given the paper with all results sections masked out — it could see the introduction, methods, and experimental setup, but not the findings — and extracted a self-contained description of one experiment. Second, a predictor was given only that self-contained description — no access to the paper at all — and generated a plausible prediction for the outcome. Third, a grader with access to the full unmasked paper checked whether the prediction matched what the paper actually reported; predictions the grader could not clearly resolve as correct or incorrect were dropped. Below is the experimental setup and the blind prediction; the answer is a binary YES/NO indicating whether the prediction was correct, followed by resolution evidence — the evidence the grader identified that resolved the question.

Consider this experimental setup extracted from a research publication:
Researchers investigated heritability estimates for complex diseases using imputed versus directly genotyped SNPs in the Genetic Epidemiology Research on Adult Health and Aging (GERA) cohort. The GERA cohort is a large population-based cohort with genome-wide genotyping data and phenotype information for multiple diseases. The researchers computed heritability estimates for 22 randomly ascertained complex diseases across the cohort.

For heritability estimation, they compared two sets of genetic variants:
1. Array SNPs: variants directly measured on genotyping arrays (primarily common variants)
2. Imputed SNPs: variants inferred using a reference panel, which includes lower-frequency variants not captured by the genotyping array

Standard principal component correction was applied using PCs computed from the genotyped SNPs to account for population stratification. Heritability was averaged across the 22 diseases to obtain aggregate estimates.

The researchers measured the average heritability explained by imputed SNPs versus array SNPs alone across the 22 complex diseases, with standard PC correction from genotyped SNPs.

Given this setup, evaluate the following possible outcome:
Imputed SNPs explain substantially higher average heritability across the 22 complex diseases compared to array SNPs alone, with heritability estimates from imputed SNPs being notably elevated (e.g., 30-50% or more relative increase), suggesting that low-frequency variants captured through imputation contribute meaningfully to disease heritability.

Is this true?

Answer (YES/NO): YES